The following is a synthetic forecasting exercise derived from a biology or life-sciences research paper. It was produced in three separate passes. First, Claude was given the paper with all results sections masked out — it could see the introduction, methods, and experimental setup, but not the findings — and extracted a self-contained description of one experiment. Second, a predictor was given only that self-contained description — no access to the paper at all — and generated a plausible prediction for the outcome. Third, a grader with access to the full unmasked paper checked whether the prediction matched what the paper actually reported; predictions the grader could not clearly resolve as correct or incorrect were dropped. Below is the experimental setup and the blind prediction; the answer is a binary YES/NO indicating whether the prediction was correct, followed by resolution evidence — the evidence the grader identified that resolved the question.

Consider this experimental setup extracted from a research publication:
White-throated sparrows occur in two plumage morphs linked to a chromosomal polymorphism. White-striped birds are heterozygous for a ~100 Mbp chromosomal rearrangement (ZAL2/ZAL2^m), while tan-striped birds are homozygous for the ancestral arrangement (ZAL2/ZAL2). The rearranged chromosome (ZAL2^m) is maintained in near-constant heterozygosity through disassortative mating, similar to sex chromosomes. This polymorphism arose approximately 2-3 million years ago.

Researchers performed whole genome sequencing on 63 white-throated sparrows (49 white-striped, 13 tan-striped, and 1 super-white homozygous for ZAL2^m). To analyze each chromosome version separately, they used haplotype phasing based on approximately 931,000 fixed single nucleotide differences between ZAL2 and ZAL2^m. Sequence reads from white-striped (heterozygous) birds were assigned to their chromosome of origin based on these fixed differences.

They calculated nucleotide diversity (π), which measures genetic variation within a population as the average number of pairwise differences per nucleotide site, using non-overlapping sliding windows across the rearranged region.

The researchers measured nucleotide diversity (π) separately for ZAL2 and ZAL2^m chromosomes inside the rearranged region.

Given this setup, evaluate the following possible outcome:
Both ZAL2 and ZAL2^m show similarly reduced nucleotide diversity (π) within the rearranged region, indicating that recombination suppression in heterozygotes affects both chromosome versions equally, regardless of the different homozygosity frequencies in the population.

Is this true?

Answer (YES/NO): NO